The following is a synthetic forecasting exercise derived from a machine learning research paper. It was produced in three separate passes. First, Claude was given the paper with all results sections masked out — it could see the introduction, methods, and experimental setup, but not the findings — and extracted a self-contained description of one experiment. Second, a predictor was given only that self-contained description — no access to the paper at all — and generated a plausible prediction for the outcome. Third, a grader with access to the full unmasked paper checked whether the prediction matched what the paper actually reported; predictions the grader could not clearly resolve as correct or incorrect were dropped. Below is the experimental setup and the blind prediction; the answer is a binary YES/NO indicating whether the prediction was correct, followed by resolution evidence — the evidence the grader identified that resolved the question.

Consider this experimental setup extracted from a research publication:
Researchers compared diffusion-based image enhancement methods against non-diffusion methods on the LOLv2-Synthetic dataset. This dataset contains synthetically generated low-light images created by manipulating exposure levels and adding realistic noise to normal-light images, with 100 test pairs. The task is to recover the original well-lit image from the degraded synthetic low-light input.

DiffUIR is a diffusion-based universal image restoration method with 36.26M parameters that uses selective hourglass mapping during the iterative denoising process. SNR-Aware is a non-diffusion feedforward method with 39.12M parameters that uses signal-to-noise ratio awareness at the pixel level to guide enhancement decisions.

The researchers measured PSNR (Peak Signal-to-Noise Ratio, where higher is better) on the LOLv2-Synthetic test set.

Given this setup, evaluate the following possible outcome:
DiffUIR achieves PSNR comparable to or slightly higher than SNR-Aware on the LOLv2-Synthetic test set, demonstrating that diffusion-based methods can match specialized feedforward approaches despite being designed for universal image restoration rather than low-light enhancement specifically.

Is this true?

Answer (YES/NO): NO